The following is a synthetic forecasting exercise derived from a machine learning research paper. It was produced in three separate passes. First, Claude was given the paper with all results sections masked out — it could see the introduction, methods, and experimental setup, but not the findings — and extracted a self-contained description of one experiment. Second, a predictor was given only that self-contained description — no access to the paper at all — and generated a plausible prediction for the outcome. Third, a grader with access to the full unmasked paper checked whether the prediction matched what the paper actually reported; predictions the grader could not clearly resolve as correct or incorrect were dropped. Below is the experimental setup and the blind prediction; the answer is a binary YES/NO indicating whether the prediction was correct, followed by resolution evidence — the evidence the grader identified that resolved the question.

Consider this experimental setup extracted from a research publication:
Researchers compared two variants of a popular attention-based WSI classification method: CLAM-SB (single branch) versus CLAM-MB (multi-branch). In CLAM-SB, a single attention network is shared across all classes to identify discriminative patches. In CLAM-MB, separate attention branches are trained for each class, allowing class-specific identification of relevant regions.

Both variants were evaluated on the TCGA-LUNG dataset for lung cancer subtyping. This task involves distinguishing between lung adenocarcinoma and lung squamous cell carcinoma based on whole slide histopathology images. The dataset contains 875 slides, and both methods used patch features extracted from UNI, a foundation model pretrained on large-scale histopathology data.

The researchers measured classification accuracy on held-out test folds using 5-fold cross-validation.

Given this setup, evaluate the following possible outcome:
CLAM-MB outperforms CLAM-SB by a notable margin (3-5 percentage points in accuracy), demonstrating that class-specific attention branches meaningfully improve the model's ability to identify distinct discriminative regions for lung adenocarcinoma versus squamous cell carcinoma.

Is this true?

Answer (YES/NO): NO